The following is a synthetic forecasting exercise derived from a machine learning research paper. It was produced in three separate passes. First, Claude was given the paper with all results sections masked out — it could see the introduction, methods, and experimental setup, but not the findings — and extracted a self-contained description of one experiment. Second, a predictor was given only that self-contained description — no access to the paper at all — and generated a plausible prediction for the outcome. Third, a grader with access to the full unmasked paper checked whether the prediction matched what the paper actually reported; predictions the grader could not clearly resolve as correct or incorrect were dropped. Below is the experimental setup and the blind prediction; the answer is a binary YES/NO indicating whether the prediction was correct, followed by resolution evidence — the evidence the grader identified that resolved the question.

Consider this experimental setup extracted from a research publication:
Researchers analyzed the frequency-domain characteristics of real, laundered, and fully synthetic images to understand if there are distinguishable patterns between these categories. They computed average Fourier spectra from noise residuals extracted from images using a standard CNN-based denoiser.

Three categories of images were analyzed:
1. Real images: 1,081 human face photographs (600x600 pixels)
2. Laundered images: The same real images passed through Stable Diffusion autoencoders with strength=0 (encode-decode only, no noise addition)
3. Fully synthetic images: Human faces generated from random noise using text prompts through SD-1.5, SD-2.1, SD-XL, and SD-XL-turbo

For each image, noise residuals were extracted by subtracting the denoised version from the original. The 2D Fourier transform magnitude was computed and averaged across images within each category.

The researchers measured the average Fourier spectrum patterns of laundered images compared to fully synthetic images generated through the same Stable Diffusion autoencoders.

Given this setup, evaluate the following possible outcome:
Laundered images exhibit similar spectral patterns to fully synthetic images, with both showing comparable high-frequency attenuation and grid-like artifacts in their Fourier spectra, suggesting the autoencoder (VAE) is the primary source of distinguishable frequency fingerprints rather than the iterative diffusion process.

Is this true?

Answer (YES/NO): NO